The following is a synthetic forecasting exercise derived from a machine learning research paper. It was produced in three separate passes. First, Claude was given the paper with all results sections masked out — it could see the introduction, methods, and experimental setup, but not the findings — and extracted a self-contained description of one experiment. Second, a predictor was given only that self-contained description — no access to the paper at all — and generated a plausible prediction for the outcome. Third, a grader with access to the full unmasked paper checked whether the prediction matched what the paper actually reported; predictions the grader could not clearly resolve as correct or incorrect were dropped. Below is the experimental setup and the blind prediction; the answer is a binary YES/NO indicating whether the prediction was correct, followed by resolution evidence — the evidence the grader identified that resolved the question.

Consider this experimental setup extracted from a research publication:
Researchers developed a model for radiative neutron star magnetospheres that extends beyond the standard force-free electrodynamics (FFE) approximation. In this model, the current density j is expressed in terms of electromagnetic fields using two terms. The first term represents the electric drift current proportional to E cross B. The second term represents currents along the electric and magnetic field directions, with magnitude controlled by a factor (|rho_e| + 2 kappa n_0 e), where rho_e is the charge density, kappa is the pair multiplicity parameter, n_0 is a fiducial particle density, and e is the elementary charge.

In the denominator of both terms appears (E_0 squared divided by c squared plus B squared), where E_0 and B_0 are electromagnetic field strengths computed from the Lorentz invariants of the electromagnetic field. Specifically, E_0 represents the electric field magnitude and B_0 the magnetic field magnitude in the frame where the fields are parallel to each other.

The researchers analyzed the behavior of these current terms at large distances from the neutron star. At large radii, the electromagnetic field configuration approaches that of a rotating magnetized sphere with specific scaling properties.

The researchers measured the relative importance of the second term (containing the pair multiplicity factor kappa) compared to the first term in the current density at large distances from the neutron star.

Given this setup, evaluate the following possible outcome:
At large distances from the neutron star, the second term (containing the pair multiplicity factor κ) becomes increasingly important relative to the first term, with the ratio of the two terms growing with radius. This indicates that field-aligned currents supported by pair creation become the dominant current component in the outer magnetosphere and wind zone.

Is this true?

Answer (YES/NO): NO